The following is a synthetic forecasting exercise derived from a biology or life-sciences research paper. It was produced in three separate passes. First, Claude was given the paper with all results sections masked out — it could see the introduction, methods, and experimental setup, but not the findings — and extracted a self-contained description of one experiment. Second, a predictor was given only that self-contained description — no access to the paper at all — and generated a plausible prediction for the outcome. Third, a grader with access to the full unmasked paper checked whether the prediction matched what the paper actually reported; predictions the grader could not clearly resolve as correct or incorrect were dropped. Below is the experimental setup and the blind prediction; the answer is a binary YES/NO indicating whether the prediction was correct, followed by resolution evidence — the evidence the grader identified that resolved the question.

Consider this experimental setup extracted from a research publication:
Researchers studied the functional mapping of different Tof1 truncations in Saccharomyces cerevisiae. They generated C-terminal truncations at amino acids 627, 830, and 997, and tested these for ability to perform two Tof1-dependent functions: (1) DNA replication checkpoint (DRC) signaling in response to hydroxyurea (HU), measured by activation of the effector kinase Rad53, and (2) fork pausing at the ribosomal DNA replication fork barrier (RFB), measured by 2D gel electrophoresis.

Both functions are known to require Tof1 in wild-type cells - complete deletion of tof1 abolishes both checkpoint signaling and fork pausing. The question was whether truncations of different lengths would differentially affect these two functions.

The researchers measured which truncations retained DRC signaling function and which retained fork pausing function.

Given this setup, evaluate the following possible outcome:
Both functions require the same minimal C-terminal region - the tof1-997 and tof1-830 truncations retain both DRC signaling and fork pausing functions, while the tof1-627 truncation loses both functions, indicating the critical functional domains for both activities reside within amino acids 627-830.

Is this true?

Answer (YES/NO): NO